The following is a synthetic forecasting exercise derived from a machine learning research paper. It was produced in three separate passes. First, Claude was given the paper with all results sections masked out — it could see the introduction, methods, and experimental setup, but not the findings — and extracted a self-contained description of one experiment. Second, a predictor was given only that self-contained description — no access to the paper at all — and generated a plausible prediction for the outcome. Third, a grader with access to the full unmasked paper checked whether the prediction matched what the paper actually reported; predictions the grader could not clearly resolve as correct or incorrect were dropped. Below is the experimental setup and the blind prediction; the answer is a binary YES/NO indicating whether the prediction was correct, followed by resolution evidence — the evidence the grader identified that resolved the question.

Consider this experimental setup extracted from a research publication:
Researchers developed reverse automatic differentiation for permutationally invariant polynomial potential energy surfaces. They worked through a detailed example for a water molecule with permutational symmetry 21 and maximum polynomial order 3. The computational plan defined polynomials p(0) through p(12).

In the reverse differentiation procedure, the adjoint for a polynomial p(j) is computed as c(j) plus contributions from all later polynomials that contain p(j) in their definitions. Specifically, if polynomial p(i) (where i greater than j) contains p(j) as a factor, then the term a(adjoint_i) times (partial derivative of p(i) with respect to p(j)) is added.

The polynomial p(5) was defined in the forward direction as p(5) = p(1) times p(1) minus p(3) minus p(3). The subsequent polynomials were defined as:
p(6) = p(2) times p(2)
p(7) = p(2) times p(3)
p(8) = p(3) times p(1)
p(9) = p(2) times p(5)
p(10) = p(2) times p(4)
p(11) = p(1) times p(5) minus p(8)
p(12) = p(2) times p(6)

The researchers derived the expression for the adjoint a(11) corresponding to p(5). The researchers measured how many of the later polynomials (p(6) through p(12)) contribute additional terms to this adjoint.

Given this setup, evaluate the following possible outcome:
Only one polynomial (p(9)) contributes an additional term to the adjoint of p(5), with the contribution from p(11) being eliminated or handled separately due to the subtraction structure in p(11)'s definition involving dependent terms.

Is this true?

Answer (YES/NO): NO